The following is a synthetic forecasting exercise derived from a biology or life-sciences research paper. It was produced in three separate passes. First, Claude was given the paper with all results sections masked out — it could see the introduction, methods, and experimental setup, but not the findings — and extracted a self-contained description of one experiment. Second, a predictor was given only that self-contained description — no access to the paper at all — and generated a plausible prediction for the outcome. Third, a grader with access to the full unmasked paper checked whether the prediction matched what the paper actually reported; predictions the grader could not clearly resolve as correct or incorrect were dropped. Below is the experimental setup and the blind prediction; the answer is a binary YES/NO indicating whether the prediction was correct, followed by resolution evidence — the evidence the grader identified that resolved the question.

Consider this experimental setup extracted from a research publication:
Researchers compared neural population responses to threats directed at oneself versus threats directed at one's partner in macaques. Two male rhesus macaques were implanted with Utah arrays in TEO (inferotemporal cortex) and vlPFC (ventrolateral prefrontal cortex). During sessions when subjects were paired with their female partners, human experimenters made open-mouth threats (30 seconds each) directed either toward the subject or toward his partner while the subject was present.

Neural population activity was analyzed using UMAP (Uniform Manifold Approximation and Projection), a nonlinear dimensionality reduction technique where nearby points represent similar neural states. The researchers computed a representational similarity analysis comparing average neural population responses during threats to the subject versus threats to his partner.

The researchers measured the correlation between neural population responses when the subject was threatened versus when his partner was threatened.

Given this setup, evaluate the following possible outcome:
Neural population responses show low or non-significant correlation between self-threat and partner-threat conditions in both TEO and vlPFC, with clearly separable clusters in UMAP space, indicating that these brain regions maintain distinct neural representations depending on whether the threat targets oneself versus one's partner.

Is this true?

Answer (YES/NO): NO